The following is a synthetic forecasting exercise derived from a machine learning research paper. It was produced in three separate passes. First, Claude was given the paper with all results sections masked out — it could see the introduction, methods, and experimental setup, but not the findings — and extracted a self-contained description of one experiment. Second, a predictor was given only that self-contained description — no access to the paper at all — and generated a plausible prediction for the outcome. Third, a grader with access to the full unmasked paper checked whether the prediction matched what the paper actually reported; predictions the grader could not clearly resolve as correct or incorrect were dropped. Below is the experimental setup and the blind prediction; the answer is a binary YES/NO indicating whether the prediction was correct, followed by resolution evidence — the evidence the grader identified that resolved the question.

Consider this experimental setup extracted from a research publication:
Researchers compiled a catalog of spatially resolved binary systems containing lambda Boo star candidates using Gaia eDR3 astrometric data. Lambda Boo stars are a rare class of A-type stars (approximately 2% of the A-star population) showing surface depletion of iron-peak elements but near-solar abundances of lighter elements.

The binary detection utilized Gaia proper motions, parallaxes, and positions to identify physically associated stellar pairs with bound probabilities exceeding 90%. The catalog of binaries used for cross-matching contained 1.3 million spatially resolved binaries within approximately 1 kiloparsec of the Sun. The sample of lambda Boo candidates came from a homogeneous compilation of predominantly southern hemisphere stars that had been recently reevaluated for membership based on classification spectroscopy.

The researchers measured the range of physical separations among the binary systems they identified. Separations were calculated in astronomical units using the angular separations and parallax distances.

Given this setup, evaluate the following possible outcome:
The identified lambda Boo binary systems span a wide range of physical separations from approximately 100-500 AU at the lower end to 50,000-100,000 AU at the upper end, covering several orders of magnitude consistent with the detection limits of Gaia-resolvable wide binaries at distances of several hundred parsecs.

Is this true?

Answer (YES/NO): YES